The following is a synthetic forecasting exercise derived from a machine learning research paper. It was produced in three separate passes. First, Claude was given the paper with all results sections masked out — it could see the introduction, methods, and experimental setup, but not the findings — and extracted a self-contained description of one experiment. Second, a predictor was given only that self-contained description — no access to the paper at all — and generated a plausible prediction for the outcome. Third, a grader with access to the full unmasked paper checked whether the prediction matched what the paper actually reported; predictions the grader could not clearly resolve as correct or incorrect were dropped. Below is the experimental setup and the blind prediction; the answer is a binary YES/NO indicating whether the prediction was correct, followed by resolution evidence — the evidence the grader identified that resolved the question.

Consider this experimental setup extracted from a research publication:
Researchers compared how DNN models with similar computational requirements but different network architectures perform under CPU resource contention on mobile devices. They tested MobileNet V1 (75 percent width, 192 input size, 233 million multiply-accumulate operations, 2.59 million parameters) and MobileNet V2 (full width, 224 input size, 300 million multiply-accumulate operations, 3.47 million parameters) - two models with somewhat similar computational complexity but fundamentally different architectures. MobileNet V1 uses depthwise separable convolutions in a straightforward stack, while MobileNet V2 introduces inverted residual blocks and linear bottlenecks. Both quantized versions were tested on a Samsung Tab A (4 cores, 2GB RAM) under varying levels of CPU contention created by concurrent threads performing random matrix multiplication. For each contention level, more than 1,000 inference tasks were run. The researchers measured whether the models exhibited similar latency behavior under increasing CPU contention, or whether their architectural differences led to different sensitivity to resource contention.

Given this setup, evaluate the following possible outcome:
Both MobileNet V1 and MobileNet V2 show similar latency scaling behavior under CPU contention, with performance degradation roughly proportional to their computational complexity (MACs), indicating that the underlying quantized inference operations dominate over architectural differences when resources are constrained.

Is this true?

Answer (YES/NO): NO